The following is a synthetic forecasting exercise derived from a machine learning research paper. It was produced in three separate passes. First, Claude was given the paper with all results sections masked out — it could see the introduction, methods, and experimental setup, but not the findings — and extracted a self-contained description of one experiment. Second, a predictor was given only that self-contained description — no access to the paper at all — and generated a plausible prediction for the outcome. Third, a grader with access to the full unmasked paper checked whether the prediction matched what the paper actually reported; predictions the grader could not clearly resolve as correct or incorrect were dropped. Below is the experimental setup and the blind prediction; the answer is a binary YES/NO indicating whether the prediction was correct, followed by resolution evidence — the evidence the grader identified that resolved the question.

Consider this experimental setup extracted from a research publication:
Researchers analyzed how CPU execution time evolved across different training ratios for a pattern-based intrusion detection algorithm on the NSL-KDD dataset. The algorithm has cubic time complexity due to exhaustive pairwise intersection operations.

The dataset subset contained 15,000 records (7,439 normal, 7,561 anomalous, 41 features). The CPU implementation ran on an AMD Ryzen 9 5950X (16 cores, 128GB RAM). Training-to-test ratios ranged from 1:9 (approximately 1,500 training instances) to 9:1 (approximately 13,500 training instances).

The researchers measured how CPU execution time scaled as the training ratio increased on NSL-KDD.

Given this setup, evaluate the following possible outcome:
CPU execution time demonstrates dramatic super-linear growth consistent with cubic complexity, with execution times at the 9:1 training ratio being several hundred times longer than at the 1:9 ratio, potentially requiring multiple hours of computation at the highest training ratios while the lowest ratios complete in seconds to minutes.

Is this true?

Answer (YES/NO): NO